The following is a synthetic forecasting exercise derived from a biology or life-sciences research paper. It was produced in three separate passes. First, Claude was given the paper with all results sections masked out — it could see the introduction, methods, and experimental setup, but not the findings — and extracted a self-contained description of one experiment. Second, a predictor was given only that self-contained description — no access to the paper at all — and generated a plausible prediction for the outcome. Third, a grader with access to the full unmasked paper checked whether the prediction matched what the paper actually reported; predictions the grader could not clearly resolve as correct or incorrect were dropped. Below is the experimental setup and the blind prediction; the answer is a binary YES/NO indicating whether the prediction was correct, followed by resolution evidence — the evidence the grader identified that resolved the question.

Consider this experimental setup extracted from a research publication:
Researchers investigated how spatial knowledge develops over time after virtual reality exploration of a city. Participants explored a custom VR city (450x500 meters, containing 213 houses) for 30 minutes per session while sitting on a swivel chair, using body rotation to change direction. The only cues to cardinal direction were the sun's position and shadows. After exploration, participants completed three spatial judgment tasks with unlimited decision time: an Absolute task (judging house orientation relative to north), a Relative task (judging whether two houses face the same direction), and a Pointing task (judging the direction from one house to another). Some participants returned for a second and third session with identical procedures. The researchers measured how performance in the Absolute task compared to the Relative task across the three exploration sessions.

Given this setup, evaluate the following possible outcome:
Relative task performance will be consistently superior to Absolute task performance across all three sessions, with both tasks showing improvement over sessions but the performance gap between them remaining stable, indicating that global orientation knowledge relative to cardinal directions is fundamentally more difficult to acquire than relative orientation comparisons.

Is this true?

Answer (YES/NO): NO